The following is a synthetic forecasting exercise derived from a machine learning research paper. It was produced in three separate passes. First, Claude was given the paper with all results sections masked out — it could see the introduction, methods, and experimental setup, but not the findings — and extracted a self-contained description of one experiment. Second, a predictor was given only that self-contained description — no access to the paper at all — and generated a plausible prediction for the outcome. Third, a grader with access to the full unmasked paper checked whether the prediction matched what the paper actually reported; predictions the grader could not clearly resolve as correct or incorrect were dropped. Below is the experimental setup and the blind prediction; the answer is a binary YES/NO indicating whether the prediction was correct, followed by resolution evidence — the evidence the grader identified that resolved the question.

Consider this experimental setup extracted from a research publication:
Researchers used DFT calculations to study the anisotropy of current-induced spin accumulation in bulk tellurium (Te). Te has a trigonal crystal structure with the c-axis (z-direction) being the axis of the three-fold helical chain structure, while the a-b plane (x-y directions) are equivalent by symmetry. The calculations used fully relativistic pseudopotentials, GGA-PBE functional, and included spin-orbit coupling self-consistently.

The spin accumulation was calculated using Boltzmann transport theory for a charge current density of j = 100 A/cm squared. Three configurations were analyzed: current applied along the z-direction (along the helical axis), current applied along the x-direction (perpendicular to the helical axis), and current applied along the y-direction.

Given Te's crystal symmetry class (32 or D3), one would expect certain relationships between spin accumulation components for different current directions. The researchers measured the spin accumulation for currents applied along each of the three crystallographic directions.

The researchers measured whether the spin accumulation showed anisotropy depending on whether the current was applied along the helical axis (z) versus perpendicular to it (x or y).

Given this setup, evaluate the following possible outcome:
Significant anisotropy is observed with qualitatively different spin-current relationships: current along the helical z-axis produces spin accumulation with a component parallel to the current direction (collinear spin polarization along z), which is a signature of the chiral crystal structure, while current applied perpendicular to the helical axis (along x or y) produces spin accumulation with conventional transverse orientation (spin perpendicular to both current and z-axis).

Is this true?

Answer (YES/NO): NO